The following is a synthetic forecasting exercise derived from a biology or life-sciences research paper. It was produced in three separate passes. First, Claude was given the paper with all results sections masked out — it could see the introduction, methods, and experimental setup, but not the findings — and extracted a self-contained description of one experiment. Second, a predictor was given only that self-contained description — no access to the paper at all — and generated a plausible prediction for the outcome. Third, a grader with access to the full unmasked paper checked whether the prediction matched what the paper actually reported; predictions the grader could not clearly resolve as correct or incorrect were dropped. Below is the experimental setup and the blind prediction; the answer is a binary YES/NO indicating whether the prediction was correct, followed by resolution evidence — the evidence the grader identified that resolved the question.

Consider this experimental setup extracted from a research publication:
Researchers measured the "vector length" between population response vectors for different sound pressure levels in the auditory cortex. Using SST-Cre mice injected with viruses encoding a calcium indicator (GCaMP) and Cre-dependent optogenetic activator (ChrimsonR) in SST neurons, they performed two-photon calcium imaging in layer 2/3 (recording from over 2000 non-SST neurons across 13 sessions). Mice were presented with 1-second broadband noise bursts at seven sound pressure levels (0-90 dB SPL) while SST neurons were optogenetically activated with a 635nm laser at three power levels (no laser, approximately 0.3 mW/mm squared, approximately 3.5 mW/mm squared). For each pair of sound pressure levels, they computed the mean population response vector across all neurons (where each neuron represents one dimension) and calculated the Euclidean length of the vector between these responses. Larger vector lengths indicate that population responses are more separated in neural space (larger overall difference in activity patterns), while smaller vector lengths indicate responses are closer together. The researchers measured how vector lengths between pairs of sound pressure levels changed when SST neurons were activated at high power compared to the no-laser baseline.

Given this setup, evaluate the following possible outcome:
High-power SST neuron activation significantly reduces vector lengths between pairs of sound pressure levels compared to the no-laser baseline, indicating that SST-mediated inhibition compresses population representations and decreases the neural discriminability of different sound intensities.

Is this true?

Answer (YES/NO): YES